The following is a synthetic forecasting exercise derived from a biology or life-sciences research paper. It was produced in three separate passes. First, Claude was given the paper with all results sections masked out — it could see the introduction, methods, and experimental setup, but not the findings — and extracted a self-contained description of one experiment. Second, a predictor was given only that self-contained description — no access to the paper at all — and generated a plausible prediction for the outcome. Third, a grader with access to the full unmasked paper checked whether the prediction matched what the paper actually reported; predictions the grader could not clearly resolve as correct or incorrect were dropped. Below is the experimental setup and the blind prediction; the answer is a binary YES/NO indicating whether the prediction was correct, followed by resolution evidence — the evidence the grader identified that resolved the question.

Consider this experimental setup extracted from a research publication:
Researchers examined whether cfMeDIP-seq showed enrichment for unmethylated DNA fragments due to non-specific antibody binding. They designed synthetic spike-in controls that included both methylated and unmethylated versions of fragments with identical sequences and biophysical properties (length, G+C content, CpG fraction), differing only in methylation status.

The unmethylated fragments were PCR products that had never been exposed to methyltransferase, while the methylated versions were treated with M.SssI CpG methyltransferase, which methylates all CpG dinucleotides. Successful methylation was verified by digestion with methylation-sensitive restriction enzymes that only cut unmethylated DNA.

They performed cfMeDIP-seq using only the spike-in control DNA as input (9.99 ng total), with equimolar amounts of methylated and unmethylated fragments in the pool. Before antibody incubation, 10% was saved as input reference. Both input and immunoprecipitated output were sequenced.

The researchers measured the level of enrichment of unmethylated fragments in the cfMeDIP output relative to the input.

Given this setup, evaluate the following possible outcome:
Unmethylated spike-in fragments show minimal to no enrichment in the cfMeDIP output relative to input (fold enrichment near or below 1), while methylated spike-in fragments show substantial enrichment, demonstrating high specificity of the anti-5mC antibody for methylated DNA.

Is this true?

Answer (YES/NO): YES